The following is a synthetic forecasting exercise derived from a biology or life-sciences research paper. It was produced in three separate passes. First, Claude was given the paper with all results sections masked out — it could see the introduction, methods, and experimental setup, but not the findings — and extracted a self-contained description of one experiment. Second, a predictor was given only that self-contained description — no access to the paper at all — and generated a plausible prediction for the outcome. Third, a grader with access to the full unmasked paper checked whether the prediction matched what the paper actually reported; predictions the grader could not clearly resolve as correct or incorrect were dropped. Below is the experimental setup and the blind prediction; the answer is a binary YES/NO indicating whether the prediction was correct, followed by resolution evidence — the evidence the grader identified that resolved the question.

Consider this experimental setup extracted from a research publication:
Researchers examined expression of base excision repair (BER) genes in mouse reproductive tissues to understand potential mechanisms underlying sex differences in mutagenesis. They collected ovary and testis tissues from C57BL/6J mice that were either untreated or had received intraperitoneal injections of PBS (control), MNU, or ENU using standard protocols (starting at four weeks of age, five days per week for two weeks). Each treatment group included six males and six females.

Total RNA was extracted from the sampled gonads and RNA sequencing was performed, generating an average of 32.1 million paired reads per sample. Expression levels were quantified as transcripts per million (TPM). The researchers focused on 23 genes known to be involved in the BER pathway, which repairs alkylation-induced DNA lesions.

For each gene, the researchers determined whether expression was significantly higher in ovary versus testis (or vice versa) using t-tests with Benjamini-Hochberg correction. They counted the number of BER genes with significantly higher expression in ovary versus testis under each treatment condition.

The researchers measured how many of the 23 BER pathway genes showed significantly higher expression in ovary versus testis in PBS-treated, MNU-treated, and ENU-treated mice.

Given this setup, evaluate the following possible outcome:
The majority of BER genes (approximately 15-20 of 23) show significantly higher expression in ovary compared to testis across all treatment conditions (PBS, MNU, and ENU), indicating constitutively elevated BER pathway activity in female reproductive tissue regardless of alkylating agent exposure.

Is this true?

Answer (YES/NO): YES